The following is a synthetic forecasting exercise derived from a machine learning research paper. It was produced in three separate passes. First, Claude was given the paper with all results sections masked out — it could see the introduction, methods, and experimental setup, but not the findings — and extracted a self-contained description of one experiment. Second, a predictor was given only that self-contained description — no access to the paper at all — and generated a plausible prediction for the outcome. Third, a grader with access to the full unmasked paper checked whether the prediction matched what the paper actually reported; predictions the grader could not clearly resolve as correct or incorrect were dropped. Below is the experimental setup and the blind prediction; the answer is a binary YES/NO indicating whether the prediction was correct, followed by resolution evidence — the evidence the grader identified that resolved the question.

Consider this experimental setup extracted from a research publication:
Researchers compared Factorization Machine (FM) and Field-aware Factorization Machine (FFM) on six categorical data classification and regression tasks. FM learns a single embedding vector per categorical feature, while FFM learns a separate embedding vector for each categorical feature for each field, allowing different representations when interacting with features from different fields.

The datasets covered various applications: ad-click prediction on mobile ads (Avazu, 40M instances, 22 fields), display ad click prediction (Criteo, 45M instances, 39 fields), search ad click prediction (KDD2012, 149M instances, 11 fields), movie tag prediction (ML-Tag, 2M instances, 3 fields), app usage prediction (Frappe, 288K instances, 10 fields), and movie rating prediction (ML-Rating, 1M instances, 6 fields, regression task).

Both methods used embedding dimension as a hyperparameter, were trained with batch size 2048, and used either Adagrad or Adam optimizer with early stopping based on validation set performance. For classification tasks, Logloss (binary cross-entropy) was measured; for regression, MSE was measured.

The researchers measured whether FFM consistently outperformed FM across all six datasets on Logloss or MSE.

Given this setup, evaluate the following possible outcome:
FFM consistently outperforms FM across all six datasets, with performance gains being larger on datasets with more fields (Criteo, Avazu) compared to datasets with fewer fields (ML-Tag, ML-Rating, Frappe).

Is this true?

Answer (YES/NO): NO